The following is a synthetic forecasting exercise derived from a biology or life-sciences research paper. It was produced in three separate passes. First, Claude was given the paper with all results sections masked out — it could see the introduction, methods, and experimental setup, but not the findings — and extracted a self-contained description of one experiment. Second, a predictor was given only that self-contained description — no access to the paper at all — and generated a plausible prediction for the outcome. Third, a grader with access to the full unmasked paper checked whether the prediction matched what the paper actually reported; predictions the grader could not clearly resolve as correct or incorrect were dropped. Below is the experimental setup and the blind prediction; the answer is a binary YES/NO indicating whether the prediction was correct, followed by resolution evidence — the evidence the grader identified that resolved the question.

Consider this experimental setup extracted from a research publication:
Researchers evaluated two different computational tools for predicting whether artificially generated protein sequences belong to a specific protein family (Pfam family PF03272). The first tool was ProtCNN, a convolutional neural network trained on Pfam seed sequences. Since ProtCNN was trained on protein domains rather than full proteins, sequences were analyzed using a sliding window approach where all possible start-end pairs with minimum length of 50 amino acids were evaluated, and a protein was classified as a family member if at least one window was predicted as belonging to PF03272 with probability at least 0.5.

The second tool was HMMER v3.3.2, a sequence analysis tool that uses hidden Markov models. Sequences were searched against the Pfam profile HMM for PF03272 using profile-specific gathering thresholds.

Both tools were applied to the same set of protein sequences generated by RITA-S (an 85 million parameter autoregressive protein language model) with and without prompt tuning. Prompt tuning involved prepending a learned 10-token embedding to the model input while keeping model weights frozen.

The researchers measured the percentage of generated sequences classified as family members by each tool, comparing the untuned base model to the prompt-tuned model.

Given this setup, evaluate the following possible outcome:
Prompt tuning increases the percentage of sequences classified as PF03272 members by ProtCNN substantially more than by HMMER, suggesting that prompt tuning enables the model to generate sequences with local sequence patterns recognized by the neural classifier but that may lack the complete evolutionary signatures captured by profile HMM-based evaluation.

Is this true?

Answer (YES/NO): YES